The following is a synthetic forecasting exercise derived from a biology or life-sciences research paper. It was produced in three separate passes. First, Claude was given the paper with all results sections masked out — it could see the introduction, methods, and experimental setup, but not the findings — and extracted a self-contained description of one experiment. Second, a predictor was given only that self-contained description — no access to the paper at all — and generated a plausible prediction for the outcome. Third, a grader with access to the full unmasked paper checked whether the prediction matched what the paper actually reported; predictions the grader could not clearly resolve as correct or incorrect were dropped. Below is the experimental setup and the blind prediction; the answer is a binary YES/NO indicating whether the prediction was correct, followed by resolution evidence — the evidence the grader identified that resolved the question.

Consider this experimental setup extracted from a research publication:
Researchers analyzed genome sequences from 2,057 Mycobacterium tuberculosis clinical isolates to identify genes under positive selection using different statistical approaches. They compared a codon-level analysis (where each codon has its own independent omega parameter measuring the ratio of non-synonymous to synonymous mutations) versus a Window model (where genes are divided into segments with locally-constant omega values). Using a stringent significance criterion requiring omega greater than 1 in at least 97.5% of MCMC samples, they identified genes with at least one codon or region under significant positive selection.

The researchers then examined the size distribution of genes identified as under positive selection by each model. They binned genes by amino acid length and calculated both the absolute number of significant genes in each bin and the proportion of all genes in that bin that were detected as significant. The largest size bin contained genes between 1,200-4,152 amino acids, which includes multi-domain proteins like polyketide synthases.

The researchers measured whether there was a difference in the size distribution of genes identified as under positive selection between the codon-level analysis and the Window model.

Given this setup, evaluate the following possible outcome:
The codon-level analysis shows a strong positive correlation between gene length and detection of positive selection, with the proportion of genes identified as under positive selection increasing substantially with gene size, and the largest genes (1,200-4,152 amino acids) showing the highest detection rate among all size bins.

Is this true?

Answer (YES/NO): YES